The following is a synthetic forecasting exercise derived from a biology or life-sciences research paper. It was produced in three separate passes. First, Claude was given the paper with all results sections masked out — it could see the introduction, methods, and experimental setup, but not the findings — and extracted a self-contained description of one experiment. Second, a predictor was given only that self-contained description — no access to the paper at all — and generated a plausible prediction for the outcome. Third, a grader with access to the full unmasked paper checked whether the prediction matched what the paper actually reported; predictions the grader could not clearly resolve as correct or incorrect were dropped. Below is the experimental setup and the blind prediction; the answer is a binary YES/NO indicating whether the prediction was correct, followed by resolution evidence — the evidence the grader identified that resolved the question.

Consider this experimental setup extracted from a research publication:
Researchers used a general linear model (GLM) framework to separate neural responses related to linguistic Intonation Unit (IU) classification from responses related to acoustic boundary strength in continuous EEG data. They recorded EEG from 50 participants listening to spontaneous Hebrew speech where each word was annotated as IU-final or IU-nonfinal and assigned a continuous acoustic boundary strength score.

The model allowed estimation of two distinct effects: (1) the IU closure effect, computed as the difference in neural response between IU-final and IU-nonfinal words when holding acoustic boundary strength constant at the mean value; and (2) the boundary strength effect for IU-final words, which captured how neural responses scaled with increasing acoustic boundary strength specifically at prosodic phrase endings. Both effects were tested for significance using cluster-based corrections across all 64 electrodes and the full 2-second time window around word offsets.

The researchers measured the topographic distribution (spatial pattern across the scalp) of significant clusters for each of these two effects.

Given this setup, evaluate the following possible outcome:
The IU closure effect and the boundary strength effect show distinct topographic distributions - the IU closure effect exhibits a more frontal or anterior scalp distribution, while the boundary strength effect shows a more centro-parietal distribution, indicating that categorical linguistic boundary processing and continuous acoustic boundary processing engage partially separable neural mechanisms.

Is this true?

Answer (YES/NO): NO